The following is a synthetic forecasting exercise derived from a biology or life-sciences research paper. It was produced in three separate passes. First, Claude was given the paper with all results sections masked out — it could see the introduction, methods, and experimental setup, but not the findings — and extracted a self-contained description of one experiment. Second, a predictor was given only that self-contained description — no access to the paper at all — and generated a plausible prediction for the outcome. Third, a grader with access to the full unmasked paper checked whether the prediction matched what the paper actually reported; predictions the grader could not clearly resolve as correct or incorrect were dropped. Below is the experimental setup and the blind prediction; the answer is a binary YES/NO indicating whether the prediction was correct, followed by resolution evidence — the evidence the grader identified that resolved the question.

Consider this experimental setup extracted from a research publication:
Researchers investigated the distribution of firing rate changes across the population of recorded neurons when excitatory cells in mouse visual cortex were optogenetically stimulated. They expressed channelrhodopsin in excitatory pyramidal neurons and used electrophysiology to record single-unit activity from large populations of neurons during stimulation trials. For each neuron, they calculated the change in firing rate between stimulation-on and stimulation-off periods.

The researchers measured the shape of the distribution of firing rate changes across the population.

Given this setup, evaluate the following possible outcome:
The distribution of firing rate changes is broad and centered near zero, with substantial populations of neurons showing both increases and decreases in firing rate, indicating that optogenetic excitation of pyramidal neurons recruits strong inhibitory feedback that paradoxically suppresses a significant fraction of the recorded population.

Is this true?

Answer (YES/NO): NO